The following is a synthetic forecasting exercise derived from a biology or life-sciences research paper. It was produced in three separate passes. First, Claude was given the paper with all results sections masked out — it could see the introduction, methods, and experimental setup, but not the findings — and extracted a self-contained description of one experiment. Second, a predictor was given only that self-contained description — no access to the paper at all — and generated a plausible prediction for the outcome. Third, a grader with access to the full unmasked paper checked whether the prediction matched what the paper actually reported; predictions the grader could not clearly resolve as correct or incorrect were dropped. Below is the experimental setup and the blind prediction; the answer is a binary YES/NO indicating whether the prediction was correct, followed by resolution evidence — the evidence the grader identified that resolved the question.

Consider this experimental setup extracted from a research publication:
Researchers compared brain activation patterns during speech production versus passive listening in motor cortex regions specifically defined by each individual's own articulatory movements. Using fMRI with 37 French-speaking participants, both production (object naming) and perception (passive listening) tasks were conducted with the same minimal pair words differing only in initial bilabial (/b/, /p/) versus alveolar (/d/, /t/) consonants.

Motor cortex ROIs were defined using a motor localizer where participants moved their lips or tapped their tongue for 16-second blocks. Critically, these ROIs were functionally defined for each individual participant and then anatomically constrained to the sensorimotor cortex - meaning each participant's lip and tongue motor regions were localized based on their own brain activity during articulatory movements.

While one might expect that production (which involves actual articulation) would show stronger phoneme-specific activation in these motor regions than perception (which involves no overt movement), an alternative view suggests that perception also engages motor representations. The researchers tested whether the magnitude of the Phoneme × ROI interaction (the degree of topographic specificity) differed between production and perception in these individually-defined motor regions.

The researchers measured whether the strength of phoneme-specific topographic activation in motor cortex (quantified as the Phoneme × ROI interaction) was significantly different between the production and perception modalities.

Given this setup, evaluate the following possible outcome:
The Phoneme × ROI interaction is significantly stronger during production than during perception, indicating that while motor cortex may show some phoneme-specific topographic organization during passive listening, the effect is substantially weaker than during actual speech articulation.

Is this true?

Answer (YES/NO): YES